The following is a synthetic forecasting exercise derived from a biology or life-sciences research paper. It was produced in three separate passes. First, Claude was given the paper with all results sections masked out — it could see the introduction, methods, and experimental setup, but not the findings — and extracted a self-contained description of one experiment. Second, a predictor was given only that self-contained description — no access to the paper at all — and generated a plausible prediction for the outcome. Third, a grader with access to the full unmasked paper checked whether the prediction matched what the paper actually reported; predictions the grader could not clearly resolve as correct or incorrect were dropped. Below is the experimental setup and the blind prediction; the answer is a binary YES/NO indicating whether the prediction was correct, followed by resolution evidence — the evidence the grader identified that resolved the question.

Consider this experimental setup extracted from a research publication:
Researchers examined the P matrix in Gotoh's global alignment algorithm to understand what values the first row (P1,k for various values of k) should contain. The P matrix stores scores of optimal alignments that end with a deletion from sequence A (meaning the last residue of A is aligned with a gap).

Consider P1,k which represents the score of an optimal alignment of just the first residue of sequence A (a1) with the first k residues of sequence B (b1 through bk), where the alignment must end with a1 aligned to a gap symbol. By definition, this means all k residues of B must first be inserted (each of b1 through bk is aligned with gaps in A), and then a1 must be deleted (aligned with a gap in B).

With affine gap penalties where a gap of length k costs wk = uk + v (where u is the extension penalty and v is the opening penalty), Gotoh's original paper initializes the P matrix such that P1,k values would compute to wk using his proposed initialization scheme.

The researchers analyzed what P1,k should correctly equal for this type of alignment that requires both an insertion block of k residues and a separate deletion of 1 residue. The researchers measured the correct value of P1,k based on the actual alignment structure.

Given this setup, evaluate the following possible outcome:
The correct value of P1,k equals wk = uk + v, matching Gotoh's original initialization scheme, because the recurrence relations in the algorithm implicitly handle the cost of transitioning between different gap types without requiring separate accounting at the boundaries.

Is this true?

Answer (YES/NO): NO